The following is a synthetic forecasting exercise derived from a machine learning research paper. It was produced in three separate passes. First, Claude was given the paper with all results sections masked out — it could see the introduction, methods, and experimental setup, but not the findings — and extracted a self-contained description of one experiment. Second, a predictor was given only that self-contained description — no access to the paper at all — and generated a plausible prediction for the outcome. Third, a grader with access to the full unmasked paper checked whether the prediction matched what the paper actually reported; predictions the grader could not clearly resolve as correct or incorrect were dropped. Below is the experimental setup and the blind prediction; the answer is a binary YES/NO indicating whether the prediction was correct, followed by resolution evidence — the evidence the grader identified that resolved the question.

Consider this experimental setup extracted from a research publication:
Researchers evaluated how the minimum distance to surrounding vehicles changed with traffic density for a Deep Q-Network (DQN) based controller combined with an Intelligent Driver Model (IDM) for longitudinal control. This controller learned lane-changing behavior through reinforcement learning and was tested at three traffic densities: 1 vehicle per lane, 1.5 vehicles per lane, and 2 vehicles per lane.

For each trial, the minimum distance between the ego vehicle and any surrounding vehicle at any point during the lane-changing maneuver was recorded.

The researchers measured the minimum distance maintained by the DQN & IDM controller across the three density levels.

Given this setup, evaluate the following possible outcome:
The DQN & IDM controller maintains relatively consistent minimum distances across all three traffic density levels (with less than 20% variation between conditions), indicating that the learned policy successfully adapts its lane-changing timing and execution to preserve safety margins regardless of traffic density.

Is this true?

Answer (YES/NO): NO